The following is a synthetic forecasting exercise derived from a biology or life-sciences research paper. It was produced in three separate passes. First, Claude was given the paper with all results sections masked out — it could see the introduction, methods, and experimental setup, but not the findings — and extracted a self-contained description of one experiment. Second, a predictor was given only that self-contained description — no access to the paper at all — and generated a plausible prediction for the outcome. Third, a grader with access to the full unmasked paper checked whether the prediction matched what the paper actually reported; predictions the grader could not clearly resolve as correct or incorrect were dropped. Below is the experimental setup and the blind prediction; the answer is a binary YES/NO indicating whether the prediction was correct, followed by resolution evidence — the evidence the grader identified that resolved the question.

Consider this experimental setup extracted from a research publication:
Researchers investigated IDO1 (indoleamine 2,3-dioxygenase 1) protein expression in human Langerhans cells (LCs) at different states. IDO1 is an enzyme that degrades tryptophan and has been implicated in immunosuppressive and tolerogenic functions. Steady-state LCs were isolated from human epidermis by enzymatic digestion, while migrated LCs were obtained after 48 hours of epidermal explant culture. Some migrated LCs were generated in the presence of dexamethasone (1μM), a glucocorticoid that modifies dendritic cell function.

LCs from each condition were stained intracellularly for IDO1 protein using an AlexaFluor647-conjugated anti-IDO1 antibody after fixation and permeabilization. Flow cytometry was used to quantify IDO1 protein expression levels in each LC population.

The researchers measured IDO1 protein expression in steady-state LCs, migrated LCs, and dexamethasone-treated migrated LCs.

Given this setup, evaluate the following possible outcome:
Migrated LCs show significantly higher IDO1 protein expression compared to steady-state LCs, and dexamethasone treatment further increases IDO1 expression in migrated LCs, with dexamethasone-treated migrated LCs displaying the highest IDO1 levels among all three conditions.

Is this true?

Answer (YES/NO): YES